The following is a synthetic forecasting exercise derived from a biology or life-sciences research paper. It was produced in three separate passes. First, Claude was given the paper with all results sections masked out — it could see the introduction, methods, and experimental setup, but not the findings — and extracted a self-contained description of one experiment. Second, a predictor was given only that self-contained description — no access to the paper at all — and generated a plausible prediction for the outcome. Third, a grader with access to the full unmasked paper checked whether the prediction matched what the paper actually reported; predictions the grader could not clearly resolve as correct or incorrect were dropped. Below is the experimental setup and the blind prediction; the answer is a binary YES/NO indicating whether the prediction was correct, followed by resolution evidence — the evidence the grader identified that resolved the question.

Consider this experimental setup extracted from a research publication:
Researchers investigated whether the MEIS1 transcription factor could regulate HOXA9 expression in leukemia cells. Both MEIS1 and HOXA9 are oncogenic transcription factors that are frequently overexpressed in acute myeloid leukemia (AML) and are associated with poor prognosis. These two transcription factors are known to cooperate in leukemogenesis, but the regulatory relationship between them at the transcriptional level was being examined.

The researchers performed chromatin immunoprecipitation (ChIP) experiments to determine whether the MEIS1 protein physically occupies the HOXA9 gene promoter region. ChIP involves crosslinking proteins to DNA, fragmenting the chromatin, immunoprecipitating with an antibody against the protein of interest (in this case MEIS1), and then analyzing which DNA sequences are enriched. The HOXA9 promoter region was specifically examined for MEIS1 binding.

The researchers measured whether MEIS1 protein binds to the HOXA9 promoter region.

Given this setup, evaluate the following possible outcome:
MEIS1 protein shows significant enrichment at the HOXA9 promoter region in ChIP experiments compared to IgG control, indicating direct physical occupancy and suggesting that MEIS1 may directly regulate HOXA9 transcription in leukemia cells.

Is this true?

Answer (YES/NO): YES